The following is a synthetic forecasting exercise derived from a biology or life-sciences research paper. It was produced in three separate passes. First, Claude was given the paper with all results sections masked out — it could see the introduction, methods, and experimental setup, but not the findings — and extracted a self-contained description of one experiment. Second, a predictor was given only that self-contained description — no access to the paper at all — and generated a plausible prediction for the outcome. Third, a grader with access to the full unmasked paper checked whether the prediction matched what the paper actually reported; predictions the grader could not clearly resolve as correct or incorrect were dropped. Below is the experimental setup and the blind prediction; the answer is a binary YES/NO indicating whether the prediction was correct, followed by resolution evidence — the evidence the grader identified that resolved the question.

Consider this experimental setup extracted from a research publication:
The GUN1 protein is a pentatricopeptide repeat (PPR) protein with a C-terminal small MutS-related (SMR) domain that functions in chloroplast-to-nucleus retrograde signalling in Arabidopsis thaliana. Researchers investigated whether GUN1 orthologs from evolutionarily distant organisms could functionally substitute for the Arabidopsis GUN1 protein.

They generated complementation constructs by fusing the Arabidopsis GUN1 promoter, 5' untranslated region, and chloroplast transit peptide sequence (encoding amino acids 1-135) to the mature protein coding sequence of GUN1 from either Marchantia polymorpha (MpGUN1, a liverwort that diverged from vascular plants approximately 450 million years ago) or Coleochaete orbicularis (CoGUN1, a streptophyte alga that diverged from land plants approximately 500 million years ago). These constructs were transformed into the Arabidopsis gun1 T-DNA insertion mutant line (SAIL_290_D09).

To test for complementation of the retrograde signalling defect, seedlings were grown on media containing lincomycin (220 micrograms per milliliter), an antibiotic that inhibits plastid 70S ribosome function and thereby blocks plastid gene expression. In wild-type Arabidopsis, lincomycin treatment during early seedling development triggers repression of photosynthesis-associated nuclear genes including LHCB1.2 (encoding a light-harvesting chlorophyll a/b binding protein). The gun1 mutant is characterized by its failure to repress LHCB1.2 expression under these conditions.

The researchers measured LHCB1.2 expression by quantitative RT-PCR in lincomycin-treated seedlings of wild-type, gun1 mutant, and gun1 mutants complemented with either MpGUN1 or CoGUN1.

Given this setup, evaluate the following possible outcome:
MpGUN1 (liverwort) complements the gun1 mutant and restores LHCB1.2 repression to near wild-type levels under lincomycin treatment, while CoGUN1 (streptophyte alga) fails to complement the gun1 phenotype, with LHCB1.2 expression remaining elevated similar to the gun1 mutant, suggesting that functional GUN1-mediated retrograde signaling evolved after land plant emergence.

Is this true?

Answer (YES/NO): NO